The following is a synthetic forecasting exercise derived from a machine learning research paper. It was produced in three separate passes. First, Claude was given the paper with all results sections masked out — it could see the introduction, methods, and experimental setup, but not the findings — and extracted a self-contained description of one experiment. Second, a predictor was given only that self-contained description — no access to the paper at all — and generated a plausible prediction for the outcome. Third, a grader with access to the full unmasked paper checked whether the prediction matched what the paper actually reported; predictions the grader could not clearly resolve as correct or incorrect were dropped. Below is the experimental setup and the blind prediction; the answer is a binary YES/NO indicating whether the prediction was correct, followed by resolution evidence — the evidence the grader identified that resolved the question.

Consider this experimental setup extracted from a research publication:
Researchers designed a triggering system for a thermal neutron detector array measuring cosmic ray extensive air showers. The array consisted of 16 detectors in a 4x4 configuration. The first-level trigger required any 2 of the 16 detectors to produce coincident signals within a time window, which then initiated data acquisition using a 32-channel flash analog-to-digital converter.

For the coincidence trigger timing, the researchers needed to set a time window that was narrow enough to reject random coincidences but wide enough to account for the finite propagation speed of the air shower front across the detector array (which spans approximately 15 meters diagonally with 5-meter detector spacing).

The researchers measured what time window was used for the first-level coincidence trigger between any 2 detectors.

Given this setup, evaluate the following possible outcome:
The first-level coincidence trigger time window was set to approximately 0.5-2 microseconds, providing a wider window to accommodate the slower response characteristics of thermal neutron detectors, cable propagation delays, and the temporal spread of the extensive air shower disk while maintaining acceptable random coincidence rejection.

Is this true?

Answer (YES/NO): YES